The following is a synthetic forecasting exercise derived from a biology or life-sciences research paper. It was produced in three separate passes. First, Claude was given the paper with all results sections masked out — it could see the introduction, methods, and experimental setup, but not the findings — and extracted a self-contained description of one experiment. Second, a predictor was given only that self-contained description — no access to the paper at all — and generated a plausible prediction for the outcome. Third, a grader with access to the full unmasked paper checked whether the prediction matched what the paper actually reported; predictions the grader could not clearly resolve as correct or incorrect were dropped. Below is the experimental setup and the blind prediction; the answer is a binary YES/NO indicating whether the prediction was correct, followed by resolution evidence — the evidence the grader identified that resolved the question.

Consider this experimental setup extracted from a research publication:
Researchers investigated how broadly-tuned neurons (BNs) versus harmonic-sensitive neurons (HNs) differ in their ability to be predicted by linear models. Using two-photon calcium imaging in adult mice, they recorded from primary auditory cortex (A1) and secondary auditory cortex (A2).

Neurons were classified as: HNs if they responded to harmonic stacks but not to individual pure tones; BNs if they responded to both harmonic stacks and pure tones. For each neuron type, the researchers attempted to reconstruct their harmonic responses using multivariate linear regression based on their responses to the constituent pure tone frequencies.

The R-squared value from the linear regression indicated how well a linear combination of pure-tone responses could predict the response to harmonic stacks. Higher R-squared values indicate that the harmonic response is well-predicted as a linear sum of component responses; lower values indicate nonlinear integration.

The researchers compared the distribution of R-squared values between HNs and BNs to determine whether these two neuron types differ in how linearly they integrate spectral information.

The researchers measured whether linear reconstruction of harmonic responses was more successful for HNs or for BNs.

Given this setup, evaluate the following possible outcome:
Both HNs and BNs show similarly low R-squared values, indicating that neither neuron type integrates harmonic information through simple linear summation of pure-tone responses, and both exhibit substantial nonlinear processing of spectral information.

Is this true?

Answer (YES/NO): NO